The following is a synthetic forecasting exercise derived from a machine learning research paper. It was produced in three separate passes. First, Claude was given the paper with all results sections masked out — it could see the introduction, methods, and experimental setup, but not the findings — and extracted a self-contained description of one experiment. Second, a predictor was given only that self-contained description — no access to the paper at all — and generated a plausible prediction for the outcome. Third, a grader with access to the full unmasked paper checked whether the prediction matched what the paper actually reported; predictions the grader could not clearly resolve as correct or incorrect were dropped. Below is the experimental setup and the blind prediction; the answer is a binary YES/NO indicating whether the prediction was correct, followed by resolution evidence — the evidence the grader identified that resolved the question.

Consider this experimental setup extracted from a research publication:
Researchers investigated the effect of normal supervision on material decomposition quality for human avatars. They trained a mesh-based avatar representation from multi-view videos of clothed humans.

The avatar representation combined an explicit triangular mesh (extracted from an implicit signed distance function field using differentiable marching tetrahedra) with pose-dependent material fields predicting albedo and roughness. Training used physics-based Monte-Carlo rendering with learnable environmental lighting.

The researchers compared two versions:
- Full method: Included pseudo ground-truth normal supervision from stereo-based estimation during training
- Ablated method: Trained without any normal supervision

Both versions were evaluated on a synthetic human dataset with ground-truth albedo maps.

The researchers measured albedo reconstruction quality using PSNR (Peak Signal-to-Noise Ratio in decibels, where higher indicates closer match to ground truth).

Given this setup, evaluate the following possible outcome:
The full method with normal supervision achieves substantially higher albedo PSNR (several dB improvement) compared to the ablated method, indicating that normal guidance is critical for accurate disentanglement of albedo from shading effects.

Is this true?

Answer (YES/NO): NO